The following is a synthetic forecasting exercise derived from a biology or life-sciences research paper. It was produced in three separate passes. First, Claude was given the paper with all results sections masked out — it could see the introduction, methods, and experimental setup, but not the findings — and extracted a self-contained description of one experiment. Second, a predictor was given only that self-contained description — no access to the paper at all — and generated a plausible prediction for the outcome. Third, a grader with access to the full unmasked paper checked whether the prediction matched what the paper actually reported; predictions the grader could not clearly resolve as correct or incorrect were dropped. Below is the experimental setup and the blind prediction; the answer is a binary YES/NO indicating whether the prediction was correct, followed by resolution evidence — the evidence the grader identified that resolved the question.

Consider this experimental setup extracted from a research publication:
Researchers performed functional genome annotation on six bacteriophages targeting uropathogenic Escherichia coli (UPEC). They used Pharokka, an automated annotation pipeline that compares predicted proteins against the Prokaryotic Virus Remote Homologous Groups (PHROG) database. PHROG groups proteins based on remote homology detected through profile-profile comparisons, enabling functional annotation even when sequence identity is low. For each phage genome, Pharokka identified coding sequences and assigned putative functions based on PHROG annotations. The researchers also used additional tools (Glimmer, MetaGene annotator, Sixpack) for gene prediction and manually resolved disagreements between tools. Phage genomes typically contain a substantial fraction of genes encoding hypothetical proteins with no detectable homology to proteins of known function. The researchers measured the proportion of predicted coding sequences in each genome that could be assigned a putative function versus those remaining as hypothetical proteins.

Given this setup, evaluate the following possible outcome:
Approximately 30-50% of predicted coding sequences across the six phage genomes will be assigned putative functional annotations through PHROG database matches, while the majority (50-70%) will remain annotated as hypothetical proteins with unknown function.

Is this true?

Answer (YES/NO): NO